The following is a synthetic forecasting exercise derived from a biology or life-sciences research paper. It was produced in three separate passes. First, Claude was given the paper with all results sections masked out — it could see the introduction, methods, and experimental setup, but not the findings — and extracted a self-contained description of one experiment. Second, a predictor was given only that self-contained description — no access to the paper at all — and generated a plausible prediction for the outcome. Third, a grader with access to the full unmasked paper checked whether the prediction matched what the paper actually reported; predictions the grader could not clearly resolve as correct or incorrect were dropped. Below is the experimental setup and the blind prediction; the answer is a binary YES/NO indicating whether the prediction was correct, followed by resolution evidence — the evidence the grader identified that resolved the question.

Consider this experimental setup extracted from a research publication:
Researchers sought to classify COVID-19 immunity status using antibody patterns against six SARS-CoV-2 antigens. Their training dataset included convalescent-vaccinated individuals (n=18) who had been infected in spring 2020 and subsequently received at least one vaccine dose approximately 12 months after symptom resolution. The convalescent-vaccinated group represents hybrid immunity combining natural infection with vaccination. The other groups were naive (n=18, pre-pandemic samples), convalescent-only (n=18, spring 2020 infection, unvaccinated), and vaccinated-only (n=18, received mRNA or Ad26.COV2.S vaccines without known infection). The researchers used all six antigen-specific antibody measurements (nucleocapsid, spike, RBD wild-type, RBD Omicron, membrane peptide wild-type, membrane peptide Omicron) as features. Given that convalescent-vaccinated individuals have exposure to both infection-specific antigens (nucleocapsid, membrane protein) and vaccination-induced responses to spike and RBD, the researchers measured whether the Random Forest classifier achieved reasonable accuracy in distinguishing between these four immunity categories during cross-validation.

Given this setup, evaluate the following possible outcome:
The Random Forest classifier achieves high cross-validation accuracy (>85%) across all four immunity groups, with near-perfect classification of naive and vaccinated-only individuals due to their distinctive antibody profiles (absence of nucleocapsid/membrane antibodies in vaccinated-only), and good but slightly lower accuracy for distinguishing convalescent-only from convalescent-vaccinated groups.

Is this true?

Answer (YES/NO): NO